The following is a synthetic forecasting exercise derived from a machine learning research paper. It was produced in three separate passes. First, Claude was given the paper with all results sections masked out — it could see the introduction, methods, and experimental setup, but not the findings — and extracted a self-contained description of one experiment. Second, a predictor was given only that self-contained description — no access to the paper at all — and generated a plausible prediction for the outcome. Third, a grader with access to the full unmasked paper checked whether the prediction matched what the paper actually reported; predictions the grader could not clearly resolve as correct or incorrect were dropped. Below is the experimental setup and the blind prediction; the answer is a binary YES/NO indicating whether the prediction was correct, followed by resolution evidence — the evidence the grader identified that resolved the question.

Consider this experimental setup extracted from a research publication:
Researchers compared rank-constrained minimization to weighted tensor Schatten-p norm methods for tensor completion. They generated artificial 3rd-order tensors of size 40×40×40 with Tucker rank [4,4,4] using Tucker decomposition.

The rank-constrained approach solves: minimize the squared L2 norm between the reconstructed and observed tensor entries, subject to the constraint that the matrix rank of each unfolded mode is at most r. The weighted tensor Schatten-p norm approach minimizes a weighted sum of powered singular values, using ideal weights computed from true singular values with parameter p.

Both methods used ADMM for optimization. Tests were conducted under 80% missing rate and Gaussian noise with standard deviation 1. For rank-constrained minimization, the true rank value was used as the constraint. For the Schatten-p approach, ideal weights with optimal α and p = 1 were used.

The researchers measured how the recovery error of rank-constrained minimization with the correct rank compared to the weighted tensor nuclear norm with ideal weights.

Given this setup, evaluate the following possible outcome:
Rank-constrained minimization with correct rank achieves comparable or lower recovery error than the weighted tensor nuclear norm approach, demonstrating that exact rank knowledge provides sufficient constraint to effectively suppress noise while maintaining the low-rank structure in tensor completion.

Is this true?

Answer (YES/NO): YES